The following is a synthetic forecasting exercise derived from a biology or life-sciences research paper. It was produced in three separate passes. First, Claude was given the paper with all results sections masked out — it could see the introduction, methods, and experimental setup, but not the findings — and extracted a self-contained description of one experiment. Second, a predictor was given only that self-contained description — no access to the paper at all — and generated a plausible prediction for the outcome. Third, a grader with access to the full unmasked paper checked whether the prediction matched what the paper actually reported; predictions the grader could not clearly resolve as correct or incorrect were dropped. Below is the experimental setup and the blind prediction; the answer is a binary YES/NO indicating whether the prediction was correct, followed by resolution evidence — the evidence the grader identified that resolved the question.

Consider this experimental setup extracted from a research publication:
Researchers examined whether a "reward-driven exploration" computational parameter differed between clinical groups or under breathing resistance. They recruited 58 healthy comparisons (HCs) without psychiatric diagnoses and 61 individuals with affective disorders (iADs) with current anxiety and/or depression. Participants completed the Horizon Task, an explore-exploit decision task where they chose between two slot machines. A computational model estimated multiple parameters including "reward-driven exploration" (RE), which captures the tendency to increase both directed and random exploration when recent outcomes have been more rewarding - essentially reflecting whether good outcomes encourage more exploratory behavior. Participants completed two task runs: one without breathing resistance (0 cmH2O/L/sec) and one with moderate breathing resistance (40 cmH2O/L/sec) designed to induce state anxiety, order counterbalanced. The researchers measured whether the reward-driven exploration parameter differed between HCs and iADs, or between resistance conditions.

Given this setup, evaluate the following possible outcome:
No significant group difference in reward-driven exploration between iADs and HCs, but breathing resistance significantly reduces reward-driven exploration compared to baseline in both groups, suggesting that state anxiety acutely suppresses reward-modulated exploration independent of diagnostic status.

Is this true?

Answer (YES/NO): NO